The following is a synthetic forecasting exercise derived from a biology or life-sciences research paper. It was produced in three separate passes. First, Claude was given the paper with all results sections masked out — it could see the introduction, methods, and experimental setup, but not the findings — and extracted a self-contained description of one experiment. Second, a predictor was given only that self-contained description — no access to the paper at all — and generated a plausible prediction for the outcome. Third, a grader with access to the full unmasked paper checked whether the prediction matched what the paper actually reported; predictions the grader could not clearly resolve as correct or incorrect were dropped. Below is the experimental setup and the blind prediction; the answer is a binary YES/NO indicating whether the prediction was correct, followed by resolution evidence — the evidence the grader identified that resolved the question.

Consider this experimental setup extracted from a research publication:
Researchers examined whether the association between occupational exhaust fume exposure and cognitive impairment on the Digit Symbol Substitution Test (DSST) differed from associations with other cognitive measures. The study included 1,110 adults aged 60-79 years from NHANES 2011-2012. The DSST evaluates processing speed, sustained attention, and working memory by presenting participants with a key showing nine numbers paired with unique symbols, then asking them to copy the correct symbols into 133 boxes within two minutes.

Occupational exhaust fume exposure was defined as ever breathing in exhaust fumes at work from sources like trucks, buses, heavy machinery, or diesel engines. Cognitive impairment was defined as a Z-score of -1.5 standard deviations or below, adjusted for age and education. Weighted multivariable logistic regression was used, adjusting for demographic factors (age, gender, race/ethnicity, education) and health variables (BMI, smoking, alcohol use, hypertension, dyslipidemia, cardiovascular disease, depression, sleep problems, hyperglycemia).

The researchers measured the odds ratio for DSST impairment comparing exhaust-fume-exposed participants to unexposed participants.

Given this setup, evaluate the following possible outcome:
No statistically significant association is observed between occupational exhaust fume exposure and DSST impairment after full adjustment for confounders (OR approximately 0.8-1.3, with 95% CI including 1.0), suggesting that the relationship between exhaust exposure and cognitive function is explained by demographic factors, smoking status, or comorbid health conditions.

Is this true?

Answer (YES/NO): NO